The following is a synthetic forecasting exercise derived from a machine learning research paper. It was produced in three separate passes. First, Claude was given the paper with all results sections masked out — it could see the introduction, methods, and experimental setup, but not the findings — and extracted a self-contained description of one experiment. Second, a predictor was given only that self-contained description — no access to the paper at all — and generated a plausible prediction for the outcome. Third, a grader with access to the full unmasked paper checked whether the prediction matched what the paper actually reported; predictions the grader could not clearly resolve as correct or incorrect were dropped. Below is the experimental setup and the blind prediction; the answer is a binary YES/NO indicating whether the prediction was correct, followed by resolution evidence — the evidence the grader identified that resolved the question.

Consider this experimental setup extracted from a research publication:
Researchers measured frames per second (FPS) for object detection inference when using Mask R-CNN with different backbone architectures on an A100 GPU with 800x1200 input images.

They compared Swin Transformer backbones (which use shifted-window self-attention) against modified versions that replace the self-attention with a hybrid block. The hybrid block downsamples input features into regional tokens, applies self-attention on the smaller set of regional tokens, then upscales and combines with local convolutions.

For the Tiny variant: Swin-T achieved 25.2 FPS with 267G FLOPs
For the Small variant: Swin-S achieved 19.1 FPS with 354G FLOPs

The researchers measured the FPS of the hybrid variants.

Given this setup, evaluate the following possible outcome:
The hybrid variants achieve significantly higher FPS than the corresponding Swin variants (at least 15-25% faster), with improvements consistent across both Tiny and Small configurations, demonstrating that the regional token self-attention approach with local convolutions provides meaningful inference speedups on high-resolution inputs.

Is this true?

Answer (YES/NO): NO